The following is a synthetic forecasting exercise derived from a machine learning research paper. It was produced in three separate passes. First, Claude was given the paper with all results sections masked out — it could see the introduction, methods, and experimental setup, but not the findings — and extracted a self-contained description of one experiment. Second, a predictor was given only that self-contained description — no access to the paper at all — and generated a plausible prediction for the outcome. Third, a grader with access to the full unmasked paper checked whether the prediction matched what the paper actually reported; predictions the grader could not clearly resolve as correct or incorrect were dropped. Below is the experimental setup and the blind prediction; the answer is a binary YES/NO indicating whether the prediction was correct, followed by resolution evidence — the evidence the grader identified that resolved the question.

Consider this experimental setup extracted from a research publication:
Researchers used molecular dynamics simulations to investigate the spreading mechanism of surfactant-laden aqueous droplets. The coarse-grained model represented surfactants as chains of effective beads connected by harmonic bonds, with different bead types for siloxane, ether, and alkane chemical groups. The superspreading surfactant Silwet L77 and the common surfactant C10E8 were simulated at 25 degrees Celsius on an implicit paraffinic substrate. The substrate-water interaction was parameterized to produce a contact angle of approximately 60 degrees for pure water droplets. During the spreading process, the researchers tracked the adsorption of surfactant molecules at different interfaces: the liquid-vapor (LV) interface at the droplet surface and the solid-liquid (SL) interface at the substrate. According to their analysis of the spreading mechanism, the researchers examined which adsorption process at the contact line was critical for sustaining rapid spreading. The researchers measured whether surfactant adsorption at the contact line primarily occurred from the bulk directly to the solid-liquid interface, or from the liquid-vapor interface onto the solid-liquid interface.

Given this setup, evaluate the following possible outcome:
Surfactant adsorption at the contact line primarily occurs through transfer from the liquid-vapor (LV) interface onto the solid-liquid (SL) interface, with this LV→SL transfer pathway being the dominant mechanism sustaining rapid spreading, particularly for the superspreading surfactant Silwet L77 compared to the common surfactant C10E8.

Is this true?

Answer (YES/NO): YES